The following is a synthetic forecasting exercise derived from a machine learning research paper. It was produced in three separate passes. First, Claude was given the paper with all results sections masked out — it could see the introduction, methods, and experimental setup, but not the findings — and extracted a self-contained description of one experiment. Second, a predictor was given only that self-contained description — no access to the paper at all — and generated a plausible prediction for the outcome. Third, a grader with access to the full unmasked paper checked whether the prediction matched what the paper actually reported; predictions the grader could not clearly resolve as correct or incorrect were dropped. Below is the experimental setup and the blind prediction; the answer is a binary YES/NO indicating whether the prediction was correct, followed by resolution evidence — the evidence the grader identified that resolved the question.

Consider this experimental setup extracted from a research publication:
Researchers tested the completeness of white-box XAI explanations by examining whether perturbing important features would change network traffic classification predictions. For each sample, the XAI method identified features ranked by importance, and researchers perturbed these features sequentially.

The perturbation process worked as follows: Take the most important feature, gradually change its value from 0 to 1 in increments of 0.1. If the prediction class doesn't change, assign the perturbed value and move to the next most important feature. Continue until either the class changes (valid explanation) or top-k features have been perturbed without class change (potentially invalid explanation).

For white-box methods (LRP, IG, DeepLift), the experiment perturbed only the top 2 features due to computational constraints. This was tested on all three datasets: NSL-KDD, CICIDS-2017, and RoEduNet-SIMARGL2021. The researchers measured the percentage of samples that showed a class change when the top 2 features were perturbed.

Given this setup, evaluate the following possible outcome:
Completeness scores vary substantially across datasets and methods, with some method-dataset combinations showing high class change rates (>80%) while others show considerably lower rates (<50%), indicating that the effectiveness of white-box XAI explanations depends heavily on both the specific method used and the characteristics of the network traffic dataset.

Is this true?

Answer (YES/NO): YES